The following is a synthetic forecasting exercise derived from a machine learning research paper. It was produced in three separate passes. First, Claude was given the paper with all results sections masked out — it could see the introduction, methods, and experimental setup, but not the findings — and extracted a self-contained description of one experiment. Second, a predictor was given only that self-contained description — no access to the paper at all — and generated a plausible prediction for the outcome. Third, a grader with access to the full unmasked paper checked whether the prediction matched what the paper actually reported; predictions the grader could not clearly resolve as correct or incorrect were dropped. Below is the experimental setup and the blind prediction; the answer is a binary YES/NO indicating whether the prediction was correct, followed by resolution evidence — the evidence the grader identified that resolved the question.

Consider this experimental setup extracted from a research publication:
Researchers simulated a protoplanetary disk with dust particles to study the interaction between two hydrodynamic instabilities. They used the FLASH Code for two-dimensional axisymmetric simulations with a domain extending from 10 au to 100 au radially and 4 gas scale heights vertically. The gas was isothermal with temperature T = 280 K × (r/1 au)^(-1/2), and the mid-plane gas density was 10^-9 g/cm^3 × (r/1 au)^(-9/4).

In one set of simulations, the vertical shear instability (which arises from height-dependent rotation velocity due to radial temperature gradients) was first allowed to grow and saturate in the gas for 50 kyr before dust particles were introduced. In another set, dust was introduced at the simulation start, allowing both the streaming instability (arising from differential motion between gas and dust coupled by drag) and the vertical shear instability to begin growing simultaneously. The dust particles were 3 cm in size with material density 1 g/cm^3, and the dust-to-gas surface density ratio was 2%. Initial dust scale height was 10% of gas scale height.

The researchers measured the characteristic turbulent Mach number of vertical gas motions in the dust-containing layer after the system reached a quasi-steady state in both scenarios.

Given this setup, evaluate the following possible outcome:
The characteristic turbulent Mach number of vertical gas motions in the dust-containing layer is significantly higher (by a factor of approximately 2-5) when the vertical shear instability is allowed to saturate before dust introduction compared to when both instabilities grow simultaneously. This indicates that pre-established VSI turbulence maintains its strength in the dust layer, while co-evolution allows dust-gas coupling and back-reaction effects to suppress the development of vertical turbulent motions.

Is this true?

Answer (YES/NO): NO